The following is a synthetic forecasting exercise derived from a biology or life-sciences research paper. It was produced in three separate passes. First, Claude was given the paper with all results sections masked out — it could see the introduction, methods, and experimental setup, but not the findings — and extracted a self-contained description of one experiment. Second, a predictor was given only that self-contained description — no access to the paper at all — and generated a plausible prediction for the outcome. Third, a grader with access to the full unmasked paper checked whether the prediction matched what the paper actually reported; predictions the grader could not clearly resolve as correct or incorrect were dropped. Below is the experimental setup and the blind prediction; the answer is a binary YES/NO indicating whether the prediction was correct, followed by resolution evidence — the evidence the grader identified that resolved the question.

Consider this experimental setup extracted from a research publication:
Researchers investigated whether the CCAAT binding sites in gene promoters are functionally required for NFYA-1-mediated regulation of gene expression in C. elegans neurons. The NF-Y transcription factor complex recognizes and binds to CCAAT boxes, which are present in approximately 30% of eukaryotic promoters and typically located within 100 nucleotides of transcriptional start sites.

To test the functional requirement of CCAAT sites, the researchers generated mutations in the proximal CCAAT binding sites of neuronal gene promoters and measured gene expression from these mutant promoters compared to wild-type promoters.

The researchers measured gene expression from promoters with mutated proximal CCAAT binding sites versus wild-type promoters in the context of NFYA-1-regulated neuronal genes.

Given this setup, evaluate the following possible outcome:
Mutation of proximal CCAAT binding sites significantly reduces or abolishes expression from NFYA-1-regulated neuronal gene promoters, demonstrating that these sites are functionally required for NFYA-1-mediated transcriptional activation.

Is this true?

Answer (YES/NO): YES